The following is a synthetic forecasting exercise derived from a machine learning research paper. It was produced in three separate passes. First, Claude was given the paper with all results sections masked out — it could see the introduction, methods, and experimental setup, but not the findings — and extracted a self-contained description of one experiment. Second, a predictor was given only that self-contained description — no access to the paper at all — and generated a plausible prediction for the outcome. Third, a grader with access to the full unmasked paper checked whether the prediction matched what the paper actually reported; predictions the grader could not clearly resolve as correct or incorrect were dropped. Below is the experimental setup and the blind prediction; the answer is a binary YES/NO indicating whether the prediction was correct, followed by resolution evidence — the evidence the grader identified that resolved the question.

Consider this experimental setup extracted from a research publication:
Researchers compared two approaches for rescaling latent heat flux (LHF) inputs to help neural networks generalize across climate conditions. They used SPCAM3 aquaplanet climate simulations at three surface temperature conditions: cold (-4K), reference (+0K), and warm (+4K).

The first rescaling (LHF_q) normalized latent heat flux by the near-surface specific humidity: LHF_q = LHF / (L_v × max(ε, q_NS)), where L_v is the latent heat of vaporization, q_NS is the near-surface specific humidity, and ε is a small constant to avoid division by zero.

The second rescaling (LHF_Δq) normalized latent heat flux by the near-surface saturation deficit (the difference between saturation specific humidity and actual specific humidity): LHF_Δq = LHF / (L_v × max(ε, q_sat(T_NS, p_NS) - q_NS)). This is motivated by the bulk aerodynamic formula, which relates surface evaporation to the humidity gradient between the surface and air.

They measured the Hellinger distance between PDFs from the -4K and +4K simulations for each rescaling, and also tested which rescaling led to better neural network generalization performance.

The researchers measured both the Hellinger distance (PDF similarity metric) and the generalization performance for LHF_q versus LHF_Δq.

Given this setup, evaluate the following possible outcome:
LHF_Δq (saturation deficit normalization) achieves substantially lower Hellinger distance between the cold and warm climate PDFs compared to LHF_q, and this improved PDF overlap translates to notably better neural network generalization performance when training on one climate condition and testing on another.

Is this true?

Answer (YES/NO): NO